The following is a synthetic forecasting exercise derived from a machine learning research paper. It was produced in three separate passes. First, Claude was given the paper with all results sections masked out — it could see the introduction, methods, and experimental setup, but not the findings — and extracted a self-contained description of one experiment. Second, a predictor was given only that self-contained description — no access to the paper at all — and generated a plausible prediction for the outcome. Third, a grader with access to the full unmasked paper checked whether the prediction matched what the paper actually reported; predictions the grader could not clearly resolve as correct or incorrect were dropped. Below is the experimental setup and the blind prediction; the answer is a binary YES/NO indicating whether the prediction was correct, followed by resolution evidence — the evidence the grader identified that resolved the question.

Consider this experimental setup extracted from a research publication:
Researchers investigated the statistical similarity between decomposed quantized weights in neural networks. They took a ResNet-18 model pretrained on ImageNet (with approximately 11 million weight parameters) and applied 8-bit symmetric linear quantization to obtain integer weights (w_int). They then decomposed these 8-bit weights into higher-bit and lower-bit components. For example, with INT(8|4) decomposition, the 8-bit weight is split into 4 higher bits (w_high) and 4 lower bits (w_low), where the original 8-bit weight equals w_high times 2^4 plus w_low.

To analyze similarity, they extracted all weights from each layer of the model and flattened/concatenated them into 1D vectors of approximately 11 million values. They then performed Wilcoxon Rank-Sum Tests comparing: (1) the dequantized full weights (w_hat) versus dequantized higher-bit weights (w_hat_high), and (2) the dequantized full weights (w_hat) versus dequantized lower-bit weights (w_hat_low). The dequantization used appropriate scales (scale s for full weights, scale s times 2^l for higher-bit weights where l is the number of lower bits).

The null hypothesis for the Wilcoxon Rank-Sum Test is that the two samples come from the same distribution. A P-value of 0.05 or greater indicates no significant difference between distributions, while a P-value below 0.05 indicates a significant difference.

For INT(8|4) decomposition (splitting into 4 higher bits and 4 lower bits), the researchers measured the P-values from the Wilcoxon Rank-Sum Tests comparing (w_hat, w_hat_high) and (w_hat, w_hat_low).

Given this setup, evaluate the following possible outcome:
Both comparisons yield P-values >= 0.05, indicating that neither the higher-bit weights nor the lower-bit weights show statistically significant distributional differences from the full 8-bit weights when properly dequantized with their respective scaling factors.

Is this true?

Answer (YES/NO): NO